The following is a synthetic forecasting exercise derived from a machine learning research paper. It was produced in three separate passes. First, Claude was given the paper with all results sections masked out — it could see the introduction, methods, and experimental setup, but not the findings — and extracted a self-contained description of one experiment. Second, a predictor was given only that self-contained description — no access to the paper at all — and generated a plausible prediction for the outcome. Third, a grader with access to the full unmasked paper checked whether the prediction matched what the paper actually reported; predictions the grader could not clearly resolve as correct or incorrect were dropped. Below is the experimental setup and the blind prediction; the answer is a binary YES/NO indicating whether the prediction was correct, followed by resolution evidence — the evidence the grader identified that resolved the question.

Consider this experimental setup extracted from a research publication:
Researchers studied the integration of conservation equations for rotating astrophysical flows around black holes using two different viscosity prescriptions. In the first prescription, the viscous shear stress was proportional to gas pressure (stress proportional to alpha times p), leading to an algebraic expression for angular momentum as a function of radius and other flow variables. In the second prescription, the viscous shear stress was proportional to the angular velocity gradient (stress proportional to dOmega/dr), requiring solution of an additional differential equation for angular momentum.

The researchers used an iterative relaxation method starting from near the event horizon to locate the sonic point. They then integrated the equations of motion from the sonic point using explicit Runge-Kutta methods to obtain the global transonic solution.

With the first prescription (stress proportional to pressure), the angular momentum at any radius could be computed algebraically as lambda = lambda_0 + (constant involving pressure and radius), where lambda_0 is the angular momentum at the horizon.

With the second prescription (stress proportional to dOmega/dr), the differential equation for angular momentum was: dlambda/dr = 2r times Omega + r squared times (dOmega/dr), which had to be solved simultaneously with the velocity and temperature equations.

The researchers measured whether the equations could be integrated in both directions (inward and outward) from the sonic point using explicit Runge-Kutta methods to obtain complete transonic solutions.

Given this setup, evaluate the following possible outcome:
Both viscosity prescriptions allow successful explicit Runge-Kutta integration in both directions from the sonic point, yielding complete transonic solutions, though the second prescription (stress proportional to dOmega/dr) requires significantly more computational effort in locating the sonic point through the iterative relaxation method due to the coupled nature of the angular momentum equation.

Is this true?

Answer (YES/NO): NO